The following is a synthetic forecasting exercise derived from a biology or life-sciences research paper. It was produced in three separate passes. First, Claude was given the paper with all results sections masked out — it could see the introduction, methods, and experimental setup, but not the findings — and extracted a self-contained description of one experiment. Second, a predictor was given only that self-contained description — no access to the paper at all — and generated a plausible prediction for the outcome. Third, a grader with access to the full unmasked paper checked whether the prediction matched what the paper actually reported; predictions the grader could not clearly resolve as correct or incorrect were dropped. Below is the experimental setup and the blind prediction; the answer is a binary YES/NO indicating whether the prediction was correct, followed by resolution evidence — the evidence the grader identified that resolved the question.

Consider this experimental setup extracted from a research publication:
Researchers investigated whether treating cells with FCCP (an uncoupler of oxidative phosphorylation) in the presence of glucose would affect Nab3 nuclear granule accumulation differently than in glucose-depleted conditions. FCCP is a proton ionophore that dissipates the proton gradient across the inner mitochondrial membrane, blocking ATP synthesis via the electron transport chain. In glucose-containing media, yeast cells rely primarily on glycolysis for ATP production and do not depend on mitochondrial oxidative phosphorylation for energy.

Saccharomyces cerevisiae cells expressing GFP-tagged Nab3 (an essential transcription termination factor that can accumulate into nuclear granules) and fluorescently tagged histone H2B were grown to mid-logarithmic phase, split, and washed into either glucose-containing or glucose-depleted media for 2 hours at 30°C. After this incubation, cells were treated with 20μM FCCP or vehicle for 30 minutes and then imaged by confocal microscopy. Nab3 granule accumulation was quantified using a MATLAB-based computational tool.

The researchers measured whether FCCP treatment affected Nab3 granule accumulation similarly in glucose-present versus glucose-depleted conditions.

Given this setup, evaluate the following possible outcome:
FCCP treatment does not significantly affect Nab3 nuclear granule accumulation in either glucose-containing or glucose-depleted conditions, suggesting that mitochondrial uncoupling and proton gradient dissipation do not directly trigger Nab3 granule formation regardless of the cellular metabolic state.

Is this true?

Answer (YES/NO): NO